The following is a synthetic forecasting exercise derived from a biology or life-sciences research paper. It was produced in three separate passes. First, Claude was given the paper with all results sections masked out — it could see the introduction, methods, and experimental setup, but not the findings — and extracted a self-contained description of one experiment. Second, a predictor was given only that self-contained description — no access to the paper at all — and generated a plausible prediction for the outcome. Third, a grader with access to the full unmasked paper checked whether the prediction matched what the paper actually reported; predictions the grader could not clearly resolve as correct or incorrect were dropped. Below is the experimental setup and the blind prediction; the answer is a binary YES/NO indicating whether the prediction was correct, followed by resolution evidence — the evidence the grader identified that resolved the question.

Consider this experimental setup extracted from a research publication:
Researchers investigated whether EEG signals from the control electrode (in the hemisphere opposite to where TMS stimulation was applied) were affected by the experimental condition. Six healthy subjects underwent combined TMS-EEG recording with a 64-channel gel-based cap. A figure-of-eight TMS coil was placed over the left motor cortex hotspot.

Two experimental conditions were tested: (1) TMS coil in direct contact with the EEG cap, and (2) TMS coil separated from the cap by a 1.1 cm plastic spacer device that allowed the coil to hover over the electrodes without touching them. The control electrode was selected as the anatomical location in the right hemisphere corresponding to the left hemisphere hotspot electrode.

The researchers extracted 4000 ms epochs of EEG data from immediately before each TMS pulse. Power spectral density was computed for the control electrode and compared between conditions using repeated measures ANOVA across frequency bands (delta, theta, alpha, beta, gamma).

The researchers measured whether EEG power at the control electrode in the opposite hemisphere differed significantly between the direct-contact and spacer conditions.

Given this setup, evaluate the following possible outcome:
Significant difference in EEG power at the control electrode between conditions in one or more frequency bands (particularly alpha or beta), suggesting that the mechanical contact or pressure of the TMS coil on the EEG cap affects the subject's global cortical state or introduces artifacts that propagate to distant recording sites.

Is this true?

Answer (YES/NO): NO